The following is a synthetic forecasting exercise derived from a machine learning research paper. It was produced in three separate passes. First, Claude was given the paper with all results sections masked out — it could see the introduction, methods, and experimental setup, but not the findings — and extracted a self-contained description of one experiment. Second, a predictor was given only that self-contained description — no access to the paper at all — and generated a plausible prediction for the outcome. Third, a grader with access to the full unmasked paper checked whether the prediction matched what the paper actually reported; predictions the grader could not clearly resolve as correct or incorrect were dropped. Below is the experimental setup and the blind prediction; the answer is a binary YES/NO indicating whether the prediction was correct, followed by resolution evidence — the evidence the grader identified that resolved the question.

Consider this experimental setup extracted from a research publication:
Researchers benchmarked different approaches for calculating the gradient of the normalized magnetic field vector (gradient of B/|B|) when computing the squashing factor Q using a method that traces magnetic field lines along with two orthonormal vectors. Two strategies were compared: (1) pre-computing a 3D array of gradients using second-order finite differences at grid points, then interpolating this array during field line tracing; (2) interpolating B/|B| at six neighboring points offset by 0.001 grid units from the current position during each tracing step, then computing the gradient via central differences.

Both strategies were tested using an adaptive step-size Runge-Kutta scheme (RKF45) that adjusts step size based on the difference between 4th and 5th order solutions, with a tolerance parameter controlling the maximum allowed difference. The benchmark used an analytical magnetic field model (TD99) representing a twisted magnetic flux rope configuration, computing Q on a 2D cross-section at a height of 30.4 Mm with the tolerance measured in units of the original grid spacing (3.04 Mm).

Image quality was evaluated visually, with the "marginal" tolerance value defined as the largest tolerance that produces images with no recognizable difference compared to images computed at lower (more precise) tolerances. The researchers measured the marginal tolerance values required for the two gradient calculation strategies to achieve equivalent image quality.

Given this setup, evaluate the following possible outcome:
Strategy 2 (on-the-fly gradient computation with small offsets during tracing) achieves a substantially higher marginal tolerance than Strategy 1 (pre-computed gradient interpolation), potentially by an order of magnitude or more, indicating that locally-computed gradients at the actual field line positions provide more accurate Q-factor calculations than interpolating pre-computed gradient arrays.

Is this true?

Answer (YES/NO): NO